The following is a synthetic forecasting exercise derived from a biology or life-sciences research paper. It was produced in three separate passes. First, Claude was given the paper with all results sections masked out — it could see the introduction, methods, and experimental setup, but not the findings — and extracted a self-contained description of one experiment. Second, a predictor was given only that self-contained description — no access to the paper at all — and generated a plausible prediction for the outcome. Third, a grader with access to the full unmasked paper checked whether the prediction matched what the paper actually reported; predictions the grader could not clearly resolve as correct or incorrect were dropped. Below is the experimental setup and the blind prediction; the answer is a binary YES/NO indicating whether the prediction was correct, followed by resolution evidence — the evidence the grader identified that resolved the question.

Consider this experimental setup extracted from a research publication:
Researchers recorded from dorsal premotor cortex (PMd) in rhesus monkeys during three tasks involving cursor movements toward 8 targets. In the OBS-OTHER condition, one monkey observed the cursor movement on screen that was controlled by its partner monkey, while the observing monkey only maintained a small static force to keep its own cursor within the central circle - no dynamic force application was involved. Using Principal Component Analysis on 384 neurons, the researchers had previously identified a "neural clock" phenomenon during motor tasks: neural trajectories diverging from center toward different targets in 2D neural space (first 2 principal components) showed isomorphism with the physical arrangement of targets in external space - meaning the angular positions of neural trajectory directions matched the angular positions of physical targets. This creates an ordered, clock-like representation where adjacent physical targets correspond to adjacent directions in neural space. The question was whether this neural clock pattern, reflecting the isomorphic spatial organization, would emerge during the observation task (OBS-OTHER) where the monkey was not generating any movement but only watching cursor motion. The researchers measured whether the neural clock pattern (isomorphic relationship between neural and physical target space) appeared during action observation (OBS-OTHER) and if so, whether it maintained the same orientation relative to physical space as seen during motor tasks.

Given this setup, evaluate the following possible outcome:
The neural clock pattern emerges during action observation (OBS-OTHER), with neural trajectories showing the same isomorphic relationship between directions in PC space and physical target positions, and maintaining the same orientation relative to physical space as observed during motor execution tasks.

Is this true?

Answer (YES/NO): YES